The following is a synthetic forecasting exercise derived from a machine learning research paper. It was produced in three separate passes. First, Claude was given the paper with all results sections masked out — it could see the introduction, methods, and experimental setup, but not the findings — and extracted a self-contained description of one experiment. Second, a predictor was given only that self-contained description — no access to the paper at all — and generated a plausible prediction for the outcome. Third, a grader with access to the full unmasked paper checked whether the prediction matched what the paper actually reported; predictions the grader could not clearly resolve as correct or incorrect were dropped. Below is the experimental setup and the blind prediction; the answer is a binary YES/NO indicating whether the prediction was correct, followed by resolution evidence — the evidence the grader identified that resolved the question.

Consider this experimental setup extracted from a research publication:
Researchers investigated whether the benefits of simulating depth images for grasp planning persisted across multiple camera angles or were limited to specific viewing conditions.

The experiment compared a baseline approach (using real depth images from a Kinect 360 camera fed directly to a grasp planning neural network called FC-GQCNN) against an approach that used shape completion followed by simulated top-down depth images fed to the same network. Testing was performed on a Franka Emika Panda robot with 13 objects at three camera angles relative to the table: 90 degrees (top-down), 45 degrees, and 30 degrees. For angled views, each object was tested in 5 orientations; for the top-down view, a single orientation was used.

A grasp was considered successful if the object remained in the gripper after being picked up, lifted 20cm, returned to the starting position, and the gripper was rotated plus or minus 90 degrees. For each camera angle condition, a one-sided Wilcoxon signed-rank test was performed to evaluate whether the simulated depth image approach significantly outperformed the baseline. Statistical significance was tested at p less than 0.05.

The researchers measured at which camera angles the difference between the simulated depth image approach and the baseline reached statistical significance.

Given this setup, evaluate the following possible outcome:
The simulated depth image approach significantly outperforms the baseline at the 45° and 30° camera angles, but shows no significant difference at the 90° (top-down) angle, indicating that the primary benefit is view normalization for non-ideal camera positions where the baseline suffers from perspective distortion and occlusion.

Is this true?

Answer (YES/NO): YES